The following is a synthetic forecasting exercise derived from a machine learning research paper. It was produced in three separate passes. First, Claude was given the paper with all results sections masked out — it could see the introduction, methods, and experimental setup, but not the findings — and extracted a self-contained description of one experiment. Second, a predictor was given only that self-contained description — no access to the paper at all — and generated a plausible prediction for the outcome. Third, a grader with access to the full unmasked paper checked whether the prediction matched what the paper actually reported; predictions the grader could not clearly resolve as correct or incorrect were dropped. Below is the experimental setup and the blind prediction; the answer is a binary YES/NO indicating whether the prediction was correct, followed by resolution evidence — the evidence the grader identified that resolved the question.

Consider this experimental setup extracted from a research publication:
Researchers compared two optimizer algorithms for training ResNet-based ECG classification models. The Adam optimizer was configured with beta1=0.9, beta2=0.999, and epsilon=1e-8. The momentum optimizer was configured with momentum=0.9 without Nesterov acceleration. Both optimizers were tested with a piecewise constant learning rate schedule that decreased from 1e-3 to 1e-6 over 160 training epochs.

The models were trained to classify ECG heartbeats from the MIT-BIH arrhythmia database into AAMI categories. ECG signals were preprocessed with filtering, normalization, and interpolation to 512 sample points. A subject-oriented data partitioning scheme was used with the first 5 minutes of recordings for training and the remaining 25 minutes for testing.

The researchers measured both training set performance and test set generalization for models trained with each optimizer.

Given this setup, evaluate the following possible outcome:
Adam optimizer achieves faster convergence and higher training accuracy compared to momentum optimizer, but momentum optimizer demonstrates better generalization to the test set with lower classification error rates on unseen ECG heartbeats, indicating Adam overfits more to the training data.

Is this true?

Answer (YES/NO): YES